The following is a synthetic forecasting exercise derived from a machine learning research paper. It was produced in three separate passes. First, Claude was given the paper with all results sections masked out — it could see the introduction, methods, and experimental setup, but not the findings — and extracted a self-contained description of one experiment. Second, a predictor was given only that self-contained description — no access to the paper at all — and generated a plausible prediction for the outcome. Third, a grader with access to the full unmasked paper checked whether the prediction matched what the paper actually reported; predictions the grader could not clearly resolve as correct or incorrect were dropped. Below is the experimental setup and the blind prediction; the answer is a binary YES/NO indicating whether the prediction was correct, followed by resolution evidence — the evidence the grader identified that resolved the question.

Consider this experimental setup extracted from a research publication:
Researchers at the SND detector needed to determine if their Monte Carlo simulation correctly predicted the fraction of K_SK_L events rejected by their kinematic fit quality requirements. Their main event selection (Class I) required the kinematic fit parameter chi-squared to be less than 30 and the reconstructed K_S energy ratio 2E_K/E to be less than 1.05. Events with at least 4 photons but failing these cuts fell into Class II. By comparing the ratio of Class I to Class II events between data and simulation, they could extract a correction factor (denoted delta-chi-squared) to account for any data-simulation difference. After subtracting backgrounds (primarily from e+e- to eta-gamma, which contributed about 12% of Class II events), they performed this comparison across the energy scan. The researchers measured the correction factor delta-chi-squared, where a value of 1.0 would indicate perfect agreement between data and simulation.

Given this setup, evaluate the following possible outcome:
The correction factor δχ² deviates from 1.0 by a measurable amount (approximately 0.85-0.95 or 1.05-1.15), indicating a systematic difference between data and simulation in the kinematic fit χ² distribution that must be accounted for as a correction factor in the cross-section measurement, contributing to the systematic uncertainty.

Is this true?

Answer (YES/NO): NO